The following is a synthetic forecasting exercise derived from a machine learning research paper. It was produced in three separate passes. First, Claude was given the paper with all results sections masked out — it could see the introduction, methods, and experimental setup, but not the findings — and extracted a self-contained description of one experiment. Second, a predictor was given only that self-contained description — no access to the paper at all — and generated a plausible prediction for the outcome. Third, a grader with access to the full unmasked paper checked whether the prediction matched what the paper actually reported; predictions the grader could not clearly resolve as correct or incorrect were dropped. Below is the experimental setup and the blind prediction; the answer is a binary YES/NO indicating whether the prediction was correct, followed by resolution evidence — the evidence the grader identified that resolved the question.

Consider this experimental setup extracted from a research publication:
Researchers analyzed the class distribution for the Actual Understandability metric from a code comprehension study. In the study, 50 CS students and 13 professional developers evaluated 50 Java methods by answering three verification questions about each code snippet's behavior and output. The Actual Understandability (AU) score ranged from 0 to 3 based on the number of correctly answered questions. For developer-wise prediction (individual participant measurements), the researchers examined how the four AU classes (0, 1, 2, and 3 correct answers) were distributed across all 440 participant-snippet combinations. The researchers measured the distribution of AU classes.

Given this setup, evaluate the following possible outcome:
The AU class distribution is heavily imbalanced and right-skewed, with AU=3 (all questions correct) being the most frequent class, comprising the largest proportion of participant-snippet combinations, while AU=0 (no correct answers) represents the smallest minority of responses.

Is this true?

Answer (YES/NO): NO